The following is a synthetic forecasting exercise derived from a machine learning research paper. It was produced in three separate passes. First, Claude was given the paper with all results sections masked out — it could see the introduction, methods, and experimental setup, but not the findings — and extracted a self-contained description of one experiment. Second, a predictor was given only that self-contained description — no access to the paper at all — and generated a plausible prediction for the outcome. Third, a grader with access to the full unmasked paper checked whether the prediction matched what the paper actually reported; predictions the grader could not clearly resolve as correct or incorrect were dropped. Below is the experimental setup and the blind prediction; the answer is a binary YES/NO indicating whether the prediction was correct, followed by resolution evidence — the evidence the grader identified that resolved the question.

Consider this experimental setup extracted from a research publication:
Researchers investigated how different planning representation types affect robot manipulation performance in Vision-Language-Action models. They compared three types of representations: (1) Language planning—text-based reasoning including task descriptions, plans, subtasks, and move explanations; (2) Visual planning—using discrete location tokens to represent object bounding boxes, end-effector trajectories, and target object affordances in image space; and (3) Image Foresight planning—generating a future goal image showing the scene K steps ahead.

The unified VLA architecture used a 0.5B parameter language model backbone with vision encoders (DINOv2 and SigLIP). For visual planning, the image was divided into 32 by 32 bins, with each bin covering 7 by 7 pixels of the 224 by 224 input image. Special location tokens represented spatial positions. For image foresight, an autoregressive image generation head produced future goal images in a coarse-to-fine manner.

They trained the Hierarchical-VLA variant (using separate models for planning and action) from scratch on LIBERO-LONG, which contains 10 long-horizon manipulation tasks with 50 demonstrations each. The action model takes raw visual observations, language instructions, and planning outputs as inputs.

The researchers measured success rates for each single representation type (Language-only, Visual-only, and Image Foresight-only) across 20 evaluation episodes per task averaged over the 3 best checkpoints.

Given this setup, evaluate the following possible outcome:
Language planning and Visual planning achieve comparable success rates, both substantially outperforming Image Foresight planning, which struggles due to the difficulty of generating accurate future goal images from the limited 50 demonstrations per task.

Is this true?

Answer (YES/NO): NO